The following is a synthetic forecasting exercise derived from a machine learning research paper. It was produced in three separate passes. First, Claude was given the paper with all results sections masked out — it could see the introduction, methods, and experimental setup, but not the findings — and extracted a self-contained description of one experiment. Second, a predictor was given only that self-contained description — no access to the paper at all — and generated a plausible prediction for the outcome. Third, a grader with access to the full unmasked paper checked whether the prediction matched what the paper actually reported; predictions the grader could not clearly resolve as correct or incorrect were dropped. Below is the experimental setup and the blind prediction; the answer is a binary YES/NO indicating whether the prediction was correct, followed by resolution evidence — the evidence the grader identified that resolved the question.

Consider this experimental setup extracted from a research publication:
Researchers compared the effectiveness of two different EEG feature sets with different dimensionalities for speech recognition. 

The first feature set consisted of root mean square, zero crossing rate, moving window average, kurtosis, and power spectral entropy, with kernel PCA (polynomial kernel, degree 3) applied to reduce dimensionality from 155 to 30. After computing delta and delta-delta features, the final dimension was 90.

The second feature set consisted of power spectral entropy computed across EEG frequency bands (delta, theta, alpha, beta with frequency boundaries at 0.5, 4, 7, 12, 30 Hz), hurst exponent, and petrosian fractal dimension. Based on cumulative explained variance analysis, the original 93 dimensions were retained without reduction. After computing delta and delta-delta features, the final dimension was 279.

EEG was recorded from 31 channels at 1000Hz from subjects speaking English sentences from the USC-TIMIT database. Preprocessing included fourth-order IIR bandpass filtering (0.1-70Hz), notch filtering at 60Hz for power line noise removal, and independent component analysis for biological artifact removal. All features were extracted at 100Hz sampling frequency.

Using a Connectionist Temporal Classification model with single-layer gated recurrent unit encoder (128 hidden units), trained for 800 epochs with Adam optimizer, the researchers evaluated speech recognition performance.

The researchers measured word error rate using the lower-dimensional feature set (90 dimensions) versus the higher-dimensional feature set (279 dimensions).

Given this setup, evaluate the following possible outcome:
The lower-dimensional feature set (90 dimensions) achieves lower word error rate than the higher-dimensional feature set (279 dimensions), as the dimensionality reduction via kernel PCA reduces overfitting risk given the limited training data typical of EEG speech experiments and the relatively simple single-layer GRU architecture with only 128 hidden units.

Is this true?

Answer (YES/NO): NO